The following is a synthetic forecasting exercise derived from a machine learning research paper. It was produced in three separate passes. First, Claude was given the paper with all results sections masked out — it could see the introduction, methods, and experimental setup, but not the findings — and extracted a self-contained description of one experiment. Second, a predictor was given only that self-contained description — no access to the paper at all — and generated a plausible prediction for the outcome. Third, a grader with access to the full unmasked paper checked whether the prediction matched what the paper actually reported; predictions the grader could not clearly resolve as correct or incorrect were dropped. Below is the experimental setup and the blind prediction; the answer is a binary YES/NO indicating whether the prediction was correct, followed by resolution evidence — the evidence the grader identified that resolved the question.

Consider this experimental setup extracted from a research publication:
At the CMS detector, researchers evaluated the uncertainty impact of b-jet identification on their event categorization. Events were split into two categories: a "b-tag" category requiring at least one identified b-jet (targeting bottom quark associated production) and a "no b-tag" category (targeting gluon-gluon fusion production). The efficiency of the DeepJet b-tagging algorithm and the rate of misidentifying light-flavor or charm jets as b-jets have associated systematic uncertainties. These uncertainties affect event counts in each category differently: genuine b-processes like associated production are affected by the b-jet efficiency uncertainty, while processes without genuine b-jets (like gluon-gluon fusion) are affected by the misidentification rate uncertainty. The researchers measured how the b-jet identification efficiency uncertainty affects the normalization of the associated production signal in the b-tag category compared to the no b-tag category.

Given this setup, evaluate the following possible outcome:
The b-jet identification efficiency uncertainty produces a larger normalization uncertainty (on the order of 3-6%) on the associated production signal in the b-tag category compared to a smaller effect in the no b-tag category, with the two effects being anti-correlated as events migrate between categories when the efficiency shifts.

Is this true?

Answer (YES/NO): NO